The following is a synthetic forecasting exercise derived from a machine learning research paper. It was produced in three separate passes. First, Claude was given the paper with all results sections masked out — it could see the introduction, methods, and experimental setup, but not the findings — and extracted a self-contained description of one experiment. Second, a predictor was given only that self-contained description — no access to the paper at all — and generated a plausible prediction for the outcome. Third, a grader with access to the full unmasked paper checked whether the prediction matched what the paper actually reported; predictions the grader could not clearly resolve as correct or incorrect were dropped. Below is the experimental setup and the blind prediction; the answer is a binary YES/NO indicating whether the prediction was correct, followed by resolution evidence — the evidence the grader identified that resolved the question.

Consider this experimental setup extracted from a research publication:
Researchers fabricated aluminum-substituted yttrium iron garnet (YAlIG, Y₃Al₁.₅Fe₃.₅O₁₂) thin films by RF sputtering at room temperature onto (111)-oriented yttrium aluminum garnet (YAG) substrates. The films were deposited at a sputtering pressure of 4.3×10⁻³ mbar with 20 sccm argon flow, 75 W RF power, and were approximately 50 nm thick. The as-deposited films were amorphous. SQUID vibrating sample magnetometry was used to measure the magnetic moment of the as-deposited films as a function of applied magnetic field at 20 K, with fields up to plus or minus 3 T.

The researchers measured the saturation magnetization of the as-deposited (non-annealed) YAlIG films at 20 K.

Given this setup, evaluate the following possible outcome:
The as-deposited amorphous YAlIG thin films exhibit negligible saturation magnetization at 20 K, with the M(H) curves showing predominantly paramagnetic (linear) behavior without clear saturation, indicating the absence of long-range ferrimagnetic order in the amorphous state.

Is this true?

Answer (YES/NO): NO